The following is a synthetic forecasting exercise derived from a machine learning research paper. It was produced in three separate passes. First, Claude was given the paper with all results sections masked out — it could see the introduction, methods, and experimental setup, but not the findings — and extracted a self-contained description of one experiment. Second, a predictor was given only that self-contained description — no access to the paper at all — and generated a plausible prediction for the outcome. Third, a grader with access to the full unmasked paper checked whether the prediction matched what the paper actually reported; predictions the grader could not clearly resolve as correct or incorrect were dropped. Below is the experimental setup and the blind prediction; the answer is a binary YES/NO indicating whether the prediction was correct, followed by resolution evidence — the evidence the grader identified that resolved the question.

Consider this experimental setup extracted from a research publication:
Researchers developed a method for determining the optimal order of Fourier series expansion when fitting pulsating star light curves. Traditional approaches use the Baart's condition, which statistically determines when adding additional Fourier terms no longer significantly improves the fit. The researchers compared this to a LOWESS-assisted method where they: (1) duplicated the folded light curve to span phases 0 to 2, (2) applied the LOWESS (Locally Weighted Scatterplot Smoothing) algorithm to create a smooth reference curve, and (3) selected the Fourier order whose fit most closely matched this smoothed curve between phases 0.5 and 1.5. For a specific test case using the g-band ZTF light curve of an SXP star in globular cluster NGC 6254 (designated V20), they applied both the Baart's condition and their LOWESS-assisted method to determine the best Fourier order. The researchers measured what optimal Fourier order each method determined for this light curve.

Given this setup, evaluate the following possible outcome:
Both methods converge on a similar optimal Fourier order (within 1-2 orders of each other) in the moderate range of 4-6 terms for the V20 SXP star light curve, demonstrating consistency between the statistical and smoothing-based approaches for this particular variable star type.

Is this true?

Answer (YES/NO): NO